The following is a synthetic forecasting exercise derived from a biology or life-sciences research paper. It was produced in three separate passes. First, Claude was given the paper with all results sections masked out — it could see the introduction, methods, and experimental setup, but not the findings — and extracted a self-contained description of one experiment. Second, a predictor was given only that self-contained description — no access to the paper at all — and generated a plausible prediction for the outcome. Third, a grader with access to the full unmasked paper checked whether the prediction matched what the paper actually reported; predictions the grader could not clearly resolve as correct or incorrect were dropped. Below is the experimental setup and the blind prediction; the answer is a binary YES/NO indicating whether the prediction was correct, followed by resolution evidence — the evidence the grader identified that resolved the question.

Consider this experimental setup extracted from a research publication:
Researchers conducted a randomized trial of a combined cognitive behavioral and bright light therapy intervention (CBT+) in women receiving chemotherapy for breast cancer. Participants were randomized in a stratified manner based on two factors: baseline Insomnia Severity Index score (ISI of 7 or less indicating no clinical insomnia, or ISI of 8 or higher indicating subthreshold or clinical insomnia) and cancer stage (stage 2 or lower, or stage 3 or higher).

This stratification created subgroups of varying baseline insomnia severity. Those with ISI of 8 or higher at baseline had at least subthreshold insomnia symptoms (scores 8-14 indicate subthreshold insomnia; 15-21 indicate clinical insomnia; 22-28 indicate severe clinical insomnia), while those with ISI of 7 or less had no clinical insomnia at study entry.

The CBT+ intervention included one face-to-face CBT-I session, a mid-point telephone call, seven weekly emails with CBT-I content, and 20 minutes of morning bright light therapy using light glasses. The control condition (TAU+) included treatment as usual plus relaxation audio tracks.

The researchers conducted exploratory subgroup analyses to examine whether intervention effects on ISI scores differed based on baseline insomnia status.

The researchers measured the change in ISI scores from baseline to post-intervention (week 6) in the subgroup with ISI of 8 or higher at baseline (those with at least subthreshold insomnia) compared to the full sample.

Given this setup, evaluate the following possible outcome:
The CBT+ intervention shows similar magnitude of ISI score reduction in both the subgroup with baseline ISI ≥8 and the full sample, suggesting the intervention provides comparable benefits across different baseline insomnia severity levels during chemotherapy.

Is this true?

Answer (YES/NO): YES